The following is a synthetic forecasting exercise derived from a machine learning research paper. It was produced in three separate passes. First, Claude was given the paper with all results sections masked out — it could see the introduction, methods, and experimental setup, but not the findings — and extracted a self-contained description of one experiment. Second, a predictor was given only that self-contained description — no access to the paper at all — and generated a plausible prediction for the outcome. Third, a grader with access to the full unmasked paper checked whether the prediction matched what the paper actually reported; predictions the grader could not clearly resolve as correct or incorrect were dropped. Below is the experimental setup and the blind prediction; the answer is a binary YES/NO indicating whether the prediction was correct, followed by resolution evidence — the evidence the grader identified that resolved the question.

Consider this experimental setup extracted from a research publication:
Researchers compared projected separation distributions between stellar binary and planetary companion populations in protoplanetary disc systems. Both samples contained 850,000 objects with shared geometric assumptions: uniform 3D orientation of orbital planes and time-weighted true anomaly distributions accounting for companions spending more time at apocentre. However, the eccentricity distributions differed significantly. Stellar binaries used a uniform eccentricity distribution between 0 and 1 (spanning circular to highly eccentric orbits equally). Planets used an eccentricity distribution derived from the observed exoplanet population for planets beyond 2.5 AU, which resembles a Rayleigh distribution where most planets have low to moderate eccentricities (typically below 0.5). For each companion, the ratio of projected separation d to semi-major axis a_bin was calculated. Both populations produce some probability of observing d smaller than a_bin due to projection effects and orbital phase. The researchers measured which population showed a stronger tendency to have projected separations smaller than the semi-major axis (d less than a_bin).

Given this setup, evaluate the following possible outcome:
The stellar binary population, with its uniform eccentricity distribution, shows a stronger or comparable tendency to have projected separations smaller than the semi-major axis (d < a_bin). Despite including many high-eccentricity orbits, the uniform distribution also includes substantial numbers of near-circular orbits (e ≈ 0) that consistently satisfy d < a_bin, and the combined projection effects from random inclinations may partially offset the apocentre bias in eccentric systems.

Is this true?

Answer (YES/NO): NO